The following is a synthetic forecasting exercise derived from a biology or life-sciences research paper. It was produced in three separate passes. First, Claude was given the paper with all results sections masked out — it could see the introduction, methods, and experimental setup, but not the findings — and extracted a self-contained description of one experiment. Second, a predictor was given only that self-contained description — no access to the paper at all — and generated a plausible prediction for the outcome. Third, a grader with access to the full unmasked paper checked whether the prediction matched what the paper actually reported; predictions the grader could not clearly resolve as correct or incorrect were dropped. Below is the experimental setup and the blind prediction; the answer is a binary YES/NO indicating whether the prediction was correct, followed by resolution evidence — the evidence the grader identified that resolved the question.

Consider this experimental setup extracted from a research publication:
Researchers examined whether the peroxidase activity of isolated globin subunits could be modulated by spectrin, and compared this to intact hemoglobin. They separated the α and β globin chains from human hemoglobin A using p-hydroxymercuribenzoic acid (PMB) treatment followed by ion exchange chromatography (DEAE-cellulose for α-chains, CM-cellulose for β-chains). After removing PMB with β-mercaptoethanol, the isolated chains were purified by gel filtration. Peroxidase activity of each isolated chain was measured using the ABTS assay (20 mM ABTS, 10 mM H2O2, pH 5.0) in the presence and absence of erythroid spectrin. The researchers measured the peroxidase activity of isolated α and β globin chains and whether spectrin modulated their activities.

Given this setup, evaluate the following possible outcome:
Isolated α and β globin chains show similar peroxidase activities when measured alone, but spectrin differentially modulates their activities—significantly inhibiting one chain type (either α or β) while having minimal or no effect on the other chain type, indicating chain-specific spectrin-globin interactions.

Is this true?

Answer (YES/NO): NO